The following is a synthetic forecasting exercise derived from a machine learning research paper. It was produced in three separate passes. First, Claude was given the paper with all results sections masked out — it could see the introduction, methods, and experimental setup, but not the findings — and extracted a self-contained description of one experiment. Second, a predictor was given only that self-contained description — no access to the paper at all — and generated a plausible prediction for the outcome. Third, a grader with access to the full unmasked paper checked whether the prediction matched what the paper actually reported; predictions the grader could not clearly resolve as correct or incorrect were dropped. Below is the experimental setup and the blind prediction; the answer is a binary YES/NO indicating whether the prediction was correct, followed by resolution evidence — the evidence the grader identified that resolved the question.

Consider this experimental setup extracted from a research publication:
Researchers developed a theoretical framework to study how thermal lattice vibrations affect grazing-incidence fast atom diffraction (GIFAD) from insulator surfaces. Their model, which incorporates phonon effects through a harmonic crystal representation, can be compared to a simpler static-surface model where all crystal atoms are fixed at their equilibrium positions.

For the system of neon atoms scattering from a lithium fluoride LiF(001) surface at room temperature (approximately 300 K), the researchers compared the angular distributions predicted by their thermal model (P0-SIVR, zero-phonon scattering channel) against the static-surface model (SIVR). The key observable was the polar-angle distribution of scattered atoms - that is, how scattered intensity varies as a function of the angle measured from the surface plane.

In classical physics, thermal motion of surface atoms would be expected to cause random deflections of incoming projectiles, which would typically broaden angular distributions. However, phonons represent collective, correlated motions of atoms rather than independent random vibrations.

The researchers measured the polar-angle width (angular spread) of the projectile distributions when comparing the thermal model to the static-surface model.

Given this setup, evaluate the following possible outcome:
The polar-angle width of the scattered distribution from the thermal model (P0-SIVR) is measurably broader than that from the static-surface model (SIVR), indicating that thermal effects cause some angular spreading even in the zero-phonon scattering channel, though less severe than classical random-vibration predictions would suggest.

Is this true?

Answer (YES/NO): YES